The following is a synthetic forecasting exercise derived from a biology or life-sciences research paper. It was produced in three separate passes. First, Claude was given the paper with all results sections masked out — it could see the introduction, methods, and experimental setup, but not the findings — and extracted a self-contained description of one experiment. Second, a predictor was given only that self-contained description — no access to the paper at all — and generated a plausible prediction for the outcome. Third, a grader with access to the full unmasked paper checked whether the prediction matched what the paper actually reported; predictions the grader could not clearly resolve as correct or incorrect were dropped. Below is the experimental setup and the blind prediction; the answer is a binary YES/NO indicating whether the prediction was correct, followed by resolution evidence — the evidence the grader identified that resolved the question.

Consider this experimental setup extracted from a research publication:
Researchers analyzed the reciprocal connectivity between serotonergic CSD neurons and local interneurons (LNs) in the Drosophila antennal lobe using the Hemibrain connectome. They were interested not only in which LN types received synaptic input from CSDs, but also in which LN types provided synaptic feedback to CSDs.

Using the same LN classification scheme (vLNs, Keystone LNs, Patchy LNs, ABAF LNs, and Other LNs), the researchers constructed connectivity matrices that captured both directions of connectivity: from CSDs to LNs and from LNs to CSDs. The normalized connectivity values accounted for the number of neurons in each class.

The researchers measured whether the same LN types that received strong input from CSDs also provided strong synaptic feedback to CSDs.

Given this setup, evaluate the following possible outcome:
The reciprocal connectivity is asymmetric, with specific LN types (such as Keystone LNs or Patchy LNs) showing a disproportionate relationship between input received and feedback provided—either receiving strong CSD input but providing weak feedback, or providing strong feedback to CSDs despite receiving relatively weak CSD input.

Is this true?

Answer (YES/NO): YES